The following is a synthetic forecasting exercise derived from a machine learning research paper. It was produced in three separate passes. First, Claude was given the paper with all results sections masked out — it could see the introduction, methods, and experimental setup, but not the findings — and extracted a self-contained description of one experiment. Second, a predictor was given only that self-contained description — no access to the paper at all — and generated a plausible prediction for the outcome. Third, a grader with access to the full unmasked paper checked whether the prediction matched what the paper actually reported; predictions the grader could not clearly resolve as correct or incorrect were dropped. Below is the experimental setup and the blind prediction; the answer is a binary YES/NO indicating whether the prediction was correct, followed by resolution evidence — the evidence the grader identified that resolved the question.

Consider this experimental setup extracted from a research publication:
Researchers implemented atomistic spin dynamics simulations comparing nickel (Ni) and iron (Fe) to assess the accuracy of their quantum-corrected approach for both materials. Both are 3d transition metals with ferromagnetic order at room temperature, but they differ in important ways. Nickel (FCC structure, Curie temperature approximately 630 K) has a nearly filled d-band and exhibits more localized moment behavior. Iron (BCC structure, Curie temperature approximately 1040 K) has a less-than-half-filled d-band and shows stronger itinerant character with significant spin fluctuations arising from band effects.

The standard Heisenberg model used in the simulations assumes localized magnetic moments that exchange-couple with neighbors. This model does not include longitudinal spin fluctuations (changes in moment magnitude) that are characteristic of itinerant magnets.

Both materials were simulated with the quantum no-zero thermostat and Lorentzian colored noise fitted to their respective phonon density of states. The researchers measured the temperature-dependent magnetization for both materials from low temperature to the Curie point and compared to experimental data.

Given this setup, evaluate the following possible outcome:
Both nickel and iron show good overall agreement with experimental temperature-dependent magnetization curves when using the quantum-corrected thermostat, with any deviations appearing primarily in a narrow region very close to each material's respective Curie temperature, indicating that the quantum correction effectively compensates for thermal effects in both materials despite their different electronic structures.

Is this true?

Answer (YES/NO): NO